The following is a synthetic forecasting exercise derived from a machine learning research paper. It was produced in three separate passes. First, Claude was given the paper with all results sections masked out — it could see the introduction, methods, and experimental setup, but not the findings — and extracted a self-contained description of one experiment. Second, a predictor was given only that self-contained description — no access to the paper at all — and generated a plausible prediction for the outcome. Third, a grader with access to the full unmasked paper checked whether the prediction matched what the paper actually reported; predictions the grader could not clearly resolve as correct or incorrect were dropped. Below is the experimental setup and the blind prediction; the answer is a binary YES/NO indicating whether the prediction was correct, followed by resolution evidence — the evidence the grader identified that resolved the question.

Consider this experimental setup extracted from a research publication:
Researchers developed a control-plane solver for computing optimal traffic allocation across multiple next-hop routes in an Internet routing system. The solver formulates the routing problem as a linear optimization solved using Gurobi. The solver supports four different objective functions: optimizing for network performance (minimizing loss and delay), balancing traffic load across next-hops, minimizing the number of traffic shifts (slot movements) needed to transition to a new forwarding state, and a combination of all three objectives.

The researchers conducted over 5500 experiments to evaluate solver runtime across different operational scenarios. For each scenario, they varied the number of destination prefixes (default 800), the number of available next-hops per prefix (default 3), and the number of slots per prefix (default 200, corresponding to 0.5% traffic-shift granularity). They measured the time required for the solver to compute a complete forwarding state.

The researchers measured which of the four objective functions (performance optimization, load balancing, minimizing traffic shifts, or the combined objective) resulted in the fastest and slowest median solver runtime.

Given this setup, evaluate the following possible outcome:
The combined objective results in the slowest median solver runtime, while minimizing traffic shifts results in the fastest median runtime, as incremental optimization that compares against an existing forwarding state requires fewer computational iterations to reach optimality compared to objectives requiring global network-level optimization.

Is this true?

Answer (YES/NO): NO